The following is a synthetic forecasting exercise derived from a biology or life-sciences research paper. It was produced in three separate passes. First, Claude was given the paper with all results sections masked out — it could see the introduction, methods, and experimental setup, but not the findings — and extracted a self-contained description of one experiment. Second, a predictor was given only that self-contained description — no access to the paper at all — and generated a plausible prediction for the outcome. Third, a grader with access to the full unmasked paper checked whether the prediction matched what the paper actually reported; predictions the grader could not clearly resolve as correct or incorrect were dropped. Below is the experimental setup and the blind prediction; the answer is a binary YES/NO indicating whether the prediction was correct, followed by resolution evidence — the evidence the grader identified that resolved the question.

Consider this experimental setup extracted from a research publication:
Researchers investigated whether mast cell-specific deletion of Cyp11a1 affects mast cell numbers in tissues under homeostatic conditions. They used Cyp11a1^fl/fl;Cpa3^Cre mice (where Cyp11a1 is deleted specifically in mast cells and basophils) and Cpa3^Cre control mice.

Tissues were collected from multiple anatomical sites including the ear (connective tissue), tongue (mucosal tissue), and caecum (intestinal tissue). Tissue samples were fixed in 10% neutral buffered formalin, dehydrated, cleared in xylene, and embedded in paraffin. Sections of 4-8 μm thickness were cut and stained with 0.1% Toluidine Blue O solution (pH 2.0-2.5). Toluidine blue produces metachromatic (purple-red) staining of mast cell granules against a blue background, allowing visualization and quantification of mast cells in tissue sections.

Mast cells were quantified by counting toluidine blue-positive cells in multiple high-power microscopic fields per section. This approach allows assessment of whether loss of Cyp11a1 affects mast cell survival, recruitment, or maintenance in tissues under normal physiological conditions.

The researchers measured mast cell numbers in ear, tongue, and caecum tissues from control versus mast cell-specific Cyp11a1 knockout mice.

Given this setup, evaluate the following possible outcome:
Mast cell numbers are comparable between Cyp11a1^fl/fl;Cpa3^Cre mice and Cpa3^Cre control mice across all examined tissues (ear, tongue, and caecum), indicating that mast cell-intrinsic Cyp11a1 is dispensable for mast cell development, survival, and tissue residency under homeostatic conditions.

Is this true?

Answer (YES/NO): YES